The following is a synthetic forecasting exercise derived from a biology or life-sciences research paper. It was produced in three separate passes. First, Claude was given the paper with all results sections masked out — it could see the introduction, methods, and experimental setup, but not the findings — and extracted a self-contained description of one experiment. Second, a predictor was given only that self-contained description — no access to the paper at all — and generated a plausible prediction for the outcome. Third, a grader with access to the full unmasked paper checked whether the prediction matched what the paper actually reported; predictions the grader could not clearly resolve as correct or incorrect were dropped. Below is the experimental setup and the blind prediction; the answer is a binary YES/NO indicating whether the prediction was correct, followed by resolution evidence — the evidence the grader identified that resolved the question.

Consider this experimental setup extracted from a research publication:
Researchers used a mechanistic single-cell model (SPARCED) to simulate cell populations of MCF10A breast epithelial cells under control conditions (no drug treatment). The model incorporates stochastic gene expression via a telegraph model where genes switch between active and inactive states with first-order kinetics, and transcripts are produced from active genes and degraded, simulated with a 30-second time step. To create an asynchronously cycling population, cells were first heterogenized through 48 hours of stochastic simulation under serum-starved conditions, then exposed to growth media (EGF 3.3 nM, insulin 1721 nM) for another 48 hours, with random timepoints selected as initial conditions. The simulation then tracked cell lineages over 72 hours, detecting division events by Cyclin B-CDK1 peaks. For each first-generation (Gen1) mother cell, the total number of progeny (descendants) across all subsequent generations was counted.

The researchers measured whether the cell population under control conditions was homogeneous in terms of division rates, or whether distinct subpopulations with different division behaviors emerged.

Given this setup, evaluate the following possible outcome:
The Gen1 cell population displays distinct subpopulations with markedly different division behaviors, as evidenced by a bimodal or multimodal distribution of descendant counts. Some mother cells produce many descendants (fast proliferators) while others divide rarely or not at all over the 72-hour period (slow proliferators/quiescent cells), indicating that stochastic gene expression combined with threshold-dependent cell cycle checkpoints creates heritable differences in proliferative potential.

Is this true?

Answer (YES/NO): YES